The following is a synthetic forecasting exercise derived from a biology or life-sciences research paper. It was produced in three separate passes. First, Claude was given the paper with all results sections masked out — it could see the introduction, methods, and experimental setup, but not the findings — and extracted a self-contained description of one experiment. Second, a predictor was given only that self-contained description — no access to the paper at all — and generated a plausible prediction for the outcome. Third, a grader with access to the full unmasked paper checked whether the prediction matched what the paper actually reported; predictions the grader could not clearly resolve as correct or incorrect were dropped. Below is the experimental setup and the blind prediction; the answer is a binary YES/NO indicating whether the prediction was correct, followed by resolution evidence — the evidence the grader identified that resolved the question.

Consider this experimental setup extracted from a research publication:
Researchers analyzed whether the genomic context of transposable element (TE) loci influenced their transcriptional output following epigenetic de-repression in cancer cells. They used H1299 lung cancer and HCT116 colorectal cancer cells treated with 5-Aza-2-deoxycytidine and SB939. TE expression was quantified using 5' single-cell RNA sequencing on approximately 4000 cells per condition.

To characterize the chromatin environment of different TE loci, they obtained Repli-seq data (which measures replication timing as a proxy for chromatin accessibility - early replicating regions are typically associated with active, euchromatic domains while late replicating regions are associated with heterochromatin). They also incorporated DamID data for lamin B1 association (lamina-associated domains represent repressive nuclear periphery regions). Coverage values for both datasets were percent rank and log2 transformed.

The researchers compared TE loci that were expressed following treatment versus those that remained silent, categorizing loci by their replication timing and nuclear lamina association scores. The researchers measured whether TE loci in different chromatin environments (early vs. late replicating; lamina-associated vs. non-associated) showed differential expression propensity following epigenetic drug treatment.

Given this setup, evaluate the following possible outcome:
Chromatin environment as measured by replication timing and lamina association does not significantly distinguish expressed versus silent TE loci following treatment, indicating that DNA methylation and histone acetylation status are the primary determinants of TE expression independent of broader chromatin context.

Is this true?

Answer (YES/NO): NO